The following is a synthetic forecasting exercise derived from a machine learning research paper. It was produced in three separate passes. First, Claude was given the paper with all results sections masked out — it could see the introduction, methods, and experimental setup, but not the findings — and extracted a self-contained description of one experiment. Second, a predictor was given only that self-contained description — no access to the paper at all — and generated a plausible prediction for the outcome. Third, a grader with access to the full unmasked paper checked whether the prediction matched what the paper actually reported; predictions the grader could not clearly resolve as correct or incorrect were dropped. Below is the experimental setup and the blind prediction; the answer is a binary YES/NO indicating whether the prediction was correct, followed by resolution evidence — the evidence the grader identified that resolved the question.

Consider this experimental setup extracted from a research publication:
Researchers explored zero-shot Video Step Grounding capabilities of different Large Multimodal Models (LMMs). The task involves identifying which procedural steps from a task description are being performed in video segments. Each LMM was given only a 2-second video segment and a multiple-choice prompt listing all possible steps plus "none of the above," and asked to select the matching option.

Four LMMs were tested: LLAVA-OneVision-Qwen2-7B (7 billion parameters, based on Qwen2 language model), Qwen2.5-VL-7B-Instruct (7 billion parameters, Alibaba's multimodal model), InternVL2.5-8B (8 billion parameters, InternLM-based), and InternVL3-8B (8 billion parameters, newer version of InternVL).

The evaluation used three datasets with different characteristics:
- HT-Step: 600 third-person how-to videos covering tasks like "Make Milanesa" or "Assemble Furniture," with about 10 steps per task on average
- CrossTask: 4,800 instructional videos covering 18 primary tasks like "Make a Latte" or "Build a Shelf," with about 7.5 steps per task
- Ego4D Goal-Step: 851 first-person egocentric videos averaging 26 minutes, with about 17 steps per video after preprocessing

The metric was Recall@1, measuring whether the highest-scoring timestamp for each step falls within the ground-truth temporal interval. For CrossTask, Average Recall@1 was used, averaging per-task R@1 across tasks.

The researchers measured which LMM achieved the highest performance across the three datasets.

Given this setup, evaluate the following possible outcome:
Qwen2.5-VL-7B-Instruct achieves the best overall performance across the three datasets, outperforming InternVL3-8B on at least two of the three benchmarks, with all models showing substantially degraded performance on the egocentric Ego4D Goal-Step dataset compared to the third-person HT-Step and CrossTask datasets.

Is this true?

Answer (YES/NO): NO